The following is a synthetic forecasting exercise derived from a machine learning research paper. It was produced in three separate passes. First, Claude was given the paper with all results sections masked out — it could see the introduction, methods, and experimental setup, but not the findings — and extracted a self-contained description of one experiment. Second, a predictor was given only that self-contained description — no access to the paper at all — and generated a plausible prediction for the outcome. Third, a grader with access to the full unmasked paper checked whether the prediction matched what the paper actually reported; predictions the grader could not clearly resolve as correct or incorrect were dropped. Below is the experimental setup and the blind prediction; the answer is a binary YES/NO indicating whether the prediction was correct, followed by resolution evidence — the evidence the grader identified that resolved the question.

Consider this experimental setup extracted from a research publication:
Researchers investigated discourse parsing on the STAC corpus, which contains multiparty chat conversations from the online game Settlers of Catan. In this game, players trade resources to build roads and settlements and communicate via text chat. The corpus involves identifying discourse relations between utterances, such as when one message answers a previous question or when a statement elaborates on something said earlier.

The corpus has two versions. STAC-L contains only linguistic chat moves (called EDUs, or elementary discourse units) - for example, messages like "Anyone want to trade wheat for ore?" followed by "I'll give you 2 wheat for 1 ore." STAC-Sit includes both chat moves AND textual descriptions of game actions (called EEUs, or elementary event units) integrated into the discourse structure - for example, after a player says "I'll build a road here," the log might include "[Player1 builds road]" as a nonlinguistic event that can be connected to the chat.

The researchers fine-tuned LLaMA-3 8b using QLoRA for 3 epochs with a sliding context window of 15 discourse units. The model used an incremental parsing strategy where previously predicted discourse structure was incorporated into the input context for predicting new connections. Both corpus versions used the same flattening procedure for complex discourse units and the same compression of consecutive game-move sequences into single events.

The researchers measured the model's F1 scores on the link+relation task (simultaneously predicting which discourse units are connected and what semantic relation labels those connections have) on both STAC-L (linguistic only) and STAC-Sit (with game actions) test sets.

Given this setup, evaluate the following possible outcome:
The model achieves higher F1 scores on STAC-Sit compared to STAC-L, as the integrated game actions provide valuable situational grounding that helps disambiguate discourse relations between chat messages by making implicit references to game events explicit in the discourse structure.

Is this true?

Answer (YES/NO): YES